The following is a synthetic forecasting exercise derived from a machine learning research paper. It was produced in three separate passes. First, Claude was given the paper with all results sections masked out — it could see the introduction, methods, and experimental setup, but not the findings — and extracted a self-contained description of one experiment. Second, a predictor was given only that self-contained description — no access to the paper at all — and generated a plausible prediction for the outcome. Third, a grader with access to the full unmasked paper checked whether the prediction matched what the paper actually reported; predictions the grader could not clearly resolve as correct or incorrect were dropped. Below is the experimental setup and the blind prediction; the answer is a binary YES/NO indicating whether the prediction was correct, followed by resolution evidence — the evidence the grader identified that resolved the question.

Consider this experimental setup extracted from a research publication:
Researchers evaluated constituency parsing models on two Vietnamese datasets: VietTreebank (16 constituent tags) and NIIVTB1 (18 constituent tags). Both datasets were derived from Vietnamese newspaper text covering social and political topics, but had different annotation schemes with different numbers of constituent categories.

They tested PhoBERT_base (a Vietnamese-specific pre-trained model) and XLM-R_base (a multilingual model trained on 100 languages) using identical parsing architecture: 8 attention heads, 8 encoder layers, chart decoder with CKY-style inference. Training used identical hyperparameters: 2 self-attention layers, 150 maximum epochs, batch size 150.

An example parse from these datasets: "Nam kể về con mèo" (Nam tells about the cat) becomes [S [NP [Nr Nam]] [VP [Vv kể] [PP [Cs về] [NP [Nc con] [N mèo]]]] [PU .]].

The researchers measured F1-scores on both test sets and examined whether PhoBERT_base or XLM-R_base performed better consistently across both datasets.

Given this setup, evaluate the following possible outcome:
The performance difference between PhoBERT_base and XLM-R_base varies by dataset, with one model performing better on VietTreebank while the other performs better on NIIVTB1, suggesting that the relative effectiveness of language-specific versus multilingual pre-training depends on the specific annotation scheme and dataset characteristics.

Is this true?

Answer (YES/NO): NO